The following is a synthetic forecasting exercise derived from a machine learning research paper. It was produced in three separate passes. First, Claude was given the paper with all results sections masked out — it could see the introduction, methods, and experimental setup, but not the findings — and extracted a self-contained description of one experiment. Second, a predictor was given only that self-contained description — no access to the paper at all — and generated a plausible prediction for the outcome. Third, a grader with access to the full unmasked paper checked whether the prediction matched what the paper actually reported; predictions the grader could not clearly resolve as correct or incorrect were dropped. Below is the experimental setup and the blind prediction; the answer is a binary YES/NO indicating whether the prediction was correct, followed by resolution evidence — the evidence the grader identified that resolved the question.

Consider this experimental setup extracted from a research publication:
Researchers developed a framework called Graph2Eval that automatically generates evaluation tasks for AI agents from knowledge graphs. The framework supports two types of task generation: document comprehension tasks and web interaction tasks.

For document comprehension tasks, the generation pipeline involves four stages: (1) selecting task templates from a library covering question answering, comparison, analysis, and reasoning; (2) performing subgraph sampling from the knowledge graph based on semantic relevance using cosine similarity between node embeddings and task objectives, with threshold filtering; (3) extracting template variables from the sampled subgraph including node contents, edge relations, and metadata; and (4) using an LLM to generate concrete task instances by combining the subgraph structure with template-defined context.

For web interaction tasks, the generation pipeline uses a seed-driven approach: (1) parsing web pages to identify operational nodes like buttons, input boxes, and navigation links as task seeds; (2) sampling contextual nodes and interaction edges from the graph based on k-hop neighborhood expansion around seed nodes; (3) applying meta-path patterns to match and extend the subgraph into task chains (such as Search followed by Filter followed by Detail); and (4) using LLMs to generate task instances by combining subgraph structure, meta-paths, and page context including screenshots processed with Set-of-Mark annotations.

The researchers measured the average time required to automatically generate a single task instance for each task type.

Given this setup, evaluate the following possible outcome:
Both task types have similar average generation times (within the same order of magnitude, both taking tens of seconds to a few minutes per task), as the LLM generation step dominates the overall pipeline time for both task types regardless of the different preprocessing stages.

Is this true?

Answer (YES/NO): NO